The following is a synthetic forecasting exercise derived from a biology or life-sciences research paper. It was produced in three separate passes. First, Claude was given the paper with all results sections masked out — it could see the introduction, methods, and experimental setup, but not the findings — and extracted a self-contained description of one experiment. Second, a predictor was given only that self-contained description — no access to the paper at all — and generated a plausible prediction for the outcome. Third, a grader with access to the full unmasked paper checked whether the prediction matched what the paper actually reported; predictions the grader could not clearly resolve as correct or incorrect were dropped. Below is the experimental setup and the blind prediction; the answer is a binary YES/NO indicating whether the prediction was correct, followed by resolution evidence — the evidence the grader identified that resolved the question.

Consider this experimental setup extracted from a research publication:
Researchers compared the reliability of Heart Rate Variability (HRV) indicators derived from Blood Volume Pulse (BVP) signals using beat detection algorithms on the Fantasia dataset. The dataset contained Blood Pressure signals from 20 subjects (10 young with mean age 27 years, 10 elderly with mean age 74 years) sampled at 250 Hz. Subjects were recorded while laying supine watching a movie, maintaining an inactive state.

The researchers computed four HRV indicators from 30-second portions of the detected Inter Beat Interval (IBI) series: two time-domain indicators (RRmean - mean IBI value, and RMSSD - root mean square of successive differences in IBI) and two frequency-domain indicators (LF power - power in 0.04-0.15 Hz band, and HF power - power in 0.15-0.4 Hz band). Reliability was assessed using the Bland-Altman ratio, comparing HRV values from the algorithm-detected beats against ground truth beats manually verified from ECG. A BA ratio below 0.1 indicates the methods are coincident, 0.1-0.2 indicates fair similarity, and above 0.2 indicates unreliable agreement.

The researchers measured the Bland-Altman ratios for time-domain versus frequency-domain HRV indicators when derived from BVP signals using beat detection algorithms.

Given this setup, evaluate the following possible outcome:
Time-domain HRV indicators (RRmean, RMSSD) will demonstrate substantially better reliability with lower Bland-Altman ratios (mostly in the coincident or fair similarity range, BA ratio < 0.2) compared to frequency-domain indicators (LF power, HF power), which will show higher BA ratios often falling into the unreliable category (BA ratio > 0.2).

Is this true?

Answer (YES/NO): NO